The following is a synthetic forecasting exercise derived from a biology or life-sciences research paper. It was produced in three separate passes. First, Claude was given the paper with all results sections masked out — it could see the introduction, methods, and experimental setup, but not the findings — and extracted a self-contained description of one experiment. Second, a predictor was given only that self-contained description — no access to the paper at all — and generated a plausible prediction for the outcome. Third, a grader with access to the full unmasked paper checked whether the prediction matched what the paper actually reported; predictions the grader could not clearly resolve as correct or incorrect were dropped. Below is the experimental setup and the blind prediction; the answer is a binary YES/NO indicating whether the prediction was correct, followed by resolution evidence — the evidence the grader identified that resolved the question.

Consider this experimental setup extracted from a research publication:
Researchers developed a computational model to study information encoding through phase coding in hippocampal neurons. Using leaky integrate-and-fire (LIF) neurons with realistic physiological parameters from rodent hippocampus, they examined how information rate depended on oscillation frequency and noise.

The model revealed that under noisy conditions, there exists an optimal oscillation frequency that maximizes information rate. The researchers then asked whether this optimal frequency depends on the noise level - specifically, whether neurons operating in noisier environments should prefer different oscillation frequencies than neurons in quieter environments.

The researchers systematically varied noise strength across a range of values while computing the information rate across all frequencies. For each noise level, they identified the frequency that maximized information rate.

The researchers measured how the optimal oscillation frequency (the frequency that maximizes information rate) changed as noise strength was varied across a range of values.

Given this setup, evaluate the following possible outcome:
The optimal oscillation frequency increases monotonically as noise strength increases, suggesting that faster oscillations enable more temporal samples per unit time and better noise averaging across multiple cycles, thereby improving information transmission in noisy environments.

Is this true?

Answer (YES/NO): NO